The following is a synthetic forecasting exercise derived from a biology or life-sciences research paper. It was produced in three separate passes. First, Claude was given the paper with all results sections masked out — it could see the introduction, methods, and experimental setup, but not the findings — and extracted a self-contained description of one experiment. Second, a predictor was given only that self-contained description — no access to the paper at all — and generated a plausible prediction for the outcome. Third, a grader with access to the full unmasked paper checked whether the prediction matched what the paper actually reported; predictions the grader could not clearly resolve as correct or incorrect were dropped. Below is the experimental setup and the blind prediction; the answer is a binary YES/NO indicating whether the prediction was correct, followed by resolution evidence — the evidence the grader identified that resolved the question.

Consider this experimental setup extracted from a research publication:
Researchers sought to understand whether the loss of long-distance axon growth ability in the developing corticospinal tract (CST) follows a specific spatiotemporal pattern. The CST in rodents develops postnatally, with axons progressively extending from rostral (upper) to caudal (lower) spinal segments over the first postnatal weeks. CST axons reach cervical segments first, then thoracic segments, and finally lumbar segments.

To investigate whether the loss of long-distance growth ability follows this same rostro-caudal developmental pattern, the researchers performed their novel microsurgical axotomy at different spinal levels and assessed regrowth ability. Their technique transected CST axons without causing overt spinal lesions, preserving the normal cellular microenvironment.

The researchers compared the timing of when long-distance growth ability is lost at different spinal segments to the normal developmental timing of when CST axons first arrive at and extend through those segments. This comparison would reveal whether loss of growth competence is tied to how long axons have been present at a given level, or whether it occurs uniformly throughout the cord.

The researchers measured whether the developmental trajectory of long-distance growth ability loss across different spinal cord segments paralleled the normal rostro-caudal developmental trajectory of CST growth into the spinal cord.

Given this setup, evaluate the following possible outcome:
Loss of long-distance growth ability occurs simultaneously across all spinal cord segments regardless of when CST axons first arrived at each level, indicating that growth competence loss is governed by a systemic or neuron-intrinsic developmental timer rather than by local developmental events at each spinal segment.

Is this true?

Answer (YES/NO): NO